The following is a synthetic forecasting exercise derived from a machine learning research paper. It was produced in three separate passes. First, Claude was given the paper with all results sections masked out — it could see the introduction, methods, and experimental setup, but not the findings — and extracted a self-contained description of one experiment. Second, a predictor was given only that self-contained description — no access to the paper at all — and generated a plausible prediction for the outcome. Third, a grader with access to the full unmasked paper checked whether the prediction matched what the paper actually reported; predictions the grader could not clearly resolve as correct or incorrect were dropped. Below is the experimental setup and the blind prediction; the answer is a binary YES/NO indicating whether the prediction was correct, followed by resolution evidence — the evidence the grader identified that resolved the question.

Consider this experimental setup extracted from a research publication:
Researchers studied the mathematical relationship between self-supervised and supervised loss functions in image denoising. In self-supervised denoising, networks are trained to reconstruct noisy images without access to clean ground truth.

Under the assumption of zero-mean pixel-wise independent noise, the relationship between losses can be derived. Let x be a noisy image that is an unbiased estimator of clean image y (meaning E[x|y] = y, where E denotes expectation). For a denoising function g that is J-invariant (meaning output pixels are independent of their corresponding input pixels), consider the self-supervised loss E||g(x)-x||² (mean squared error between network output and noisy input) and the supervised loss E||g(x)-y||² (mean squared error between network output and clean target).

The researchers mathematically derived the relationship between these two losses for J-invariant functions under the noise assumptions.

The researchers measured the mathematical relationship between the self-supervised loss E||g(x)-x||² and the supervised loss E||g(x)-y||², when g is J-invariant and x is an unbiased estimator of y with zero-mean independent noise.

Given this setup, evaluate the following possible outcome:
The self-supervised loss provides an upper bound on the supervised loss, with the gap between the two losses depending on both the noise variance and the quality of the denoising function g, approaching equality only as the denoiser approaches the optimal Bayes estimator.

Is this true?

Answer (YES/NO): NO